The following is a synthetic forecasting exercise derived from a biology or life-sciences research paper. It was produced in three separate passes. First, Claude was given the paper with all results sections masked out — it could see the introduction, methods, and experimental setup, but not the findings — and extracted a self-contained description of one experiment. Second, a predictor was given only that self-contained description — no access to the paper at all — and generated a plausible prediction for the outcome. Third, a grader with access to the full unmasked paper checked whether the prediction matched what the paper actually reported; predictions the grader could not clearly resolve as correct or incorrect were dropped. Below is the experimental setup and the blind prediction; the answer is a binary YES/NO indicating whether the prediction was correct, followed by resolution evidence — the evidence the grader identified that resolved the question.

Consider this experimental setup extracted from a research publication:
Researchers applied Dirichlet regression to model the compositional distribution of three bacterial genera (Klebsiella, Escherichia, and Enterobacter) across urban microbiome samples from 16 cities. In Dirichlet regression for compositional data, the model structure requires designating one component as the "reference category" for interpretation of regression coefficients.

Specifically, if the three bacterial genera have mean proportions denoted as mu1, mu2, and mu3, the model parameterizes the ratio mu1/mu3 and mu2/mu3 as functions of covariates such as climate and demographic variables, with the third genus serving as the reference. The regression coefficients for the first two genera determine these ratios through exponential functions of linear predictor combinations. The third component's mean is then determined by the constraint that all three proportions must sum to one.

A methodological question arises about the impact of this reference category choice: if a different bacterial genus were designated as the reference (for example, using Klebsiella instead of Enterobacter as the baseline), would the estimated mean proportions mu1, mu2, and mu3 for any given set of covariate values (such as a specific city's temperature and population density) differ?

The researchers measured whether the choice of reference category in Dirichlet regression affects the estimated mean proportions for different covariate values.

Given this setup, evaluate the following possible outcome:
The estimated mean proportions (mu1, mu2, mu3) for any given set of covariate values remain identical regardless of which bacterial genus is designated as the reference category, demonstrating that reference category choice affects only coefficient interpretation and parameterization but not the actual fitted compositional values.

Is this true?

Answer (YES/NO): YES